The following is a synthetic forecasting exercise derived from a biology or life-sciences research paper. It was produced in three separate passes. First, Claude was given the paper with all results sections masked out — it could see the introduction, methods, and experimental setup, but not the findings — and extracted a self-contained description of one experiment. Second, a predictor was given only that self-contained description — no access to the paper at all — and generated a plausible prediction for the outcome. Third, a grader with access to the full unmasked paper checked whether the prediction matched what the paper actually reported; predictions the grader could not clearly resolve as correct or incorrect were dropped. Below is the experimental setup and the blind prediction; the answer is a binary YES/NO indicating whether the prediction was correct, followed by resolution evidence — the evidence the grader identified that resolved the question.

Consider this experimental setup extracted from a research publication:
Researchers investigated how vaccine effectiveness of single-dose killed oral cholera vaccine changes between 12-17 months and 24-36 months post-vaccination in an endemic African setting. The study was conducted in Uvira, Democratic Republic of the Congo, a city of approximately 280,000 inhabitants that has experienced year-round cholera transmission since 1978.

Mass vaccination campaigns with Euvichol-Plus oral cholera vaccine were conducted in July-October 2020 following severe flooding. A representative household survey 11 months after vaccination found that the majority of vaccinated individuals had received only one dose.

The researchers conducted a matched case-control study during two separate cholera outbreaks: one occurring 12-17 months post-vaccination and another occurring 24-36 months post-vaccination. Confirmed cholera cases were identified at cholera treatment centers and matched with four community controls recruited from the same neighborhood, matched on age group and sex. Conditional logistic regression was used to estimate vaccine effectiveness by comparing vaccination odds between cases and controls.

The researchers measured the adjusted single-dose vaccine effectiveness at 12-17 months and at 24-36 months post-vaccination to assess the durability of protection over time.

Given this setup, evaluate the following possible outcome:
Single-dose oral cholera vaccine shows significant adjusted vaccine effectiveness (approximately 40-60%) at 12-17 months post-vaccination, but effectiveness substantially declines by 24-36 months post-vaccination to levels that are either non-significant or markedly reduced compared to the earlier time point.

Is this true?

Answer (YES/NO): NO